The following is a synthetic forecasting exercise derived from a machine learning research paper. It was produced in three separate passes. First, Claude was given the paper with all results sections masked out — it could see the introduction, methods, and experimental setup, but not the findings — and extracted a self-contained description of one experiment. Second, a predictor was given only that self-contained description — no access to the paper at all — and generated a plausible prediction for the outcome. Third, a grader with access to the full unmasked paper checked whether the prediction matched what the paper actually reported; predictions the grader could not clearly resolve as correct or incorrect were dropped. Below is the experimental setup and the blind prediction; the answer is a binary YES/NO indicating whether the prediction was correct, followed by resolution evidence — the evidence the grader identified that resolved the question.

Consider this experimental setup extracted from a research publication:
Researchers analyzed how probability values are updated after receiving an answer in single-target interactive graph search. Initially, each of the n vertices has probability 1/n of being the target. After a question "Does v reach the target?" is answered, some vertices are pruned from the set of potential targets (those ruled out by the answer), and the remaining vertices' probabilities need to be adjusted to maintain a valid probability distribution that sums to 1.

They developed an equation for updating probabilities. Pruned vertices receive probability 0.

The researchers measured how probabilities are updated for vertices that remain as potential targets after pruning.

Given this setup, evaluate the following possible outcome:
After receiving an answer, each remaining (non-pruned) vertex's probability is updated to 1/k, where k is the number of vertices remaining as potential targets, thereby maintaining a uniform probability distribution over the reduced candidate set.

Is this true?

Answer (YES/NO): NO